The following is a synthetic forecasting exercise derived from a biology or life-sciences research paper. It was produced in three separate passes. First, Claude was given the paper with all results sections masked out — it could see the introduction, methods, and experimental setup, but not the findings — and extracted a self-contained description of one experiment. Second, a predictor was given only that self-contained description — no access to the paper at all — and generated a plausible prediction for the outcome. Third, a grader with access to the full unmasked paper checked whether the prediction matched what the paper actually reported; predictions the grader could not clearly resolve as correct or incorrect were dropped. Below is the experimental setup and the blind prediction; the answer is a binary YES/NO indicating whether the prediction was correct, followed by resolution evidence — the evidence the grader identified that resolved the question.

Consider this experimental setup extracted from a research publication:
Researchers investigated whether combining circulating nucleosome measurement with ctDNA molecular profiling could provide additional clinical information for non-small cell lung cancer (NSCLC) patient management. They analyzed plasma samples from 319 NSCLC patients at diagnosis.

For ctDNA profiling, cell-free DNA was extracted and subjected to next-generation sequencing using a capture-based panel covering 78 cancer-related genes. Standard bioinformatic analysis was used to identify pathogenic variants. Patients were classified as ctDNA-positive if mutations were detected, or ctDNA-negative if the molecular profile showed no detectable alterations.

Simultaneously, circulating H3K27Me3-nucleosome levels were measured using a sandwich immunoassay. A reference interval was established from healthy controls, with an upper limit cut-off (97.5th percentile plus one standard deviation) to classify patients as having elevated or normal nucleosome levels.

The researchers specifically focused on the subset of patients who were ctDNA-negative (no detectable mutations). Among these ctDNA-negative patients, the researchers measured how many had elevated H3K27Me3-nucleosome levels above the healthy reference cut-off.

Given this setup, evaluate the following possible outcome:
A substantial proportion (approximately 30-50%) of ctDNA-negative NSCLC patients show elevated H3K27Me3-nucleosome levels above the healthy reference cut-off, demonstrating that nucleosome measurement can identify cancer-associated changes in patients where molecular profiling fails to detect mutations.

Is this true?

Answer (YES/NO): YES